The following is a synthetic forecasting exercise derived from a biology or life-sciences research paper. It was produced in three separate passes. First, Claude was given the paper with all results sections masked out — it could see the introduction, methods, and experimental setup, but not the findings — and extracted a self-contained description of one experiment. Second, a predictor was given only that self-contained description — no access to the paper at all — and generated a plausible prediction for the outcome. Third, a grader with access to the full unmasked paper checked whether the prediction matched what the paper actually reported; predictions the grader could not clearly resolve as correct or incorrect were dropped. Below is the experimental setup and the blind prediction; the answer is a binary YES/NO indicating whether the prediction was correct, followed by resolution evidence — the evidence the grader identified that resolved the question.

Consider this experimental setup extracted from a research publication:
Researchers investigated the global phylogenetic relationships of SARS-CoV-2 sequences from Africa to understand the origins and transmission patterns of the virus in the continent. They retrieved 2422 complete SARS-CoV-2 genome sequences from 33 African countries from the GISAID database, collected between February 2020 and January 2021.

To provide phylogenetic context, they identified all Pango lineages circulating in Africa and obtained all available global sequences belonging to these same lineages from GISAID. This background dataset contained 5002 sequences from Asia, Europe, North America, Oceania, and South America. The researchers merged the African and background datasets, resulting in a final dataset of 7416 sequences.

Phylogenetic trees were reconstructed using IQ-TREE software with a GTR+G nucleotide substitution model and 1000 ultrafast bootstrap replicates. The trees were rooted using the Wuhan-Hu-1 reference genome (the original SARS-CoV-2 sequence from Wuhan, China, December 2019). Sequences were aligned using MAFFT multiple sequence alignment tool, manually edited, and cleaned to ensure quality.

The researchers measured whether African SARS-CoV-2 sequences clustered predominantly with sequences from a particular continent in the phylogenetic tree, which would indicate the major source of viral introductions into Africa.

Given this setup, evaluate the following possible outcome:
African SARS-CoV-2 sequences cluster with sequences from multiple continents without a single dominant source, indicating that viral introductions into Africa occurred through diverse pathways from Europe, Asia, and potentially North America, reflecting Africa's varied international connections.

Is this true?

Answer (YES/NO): NO